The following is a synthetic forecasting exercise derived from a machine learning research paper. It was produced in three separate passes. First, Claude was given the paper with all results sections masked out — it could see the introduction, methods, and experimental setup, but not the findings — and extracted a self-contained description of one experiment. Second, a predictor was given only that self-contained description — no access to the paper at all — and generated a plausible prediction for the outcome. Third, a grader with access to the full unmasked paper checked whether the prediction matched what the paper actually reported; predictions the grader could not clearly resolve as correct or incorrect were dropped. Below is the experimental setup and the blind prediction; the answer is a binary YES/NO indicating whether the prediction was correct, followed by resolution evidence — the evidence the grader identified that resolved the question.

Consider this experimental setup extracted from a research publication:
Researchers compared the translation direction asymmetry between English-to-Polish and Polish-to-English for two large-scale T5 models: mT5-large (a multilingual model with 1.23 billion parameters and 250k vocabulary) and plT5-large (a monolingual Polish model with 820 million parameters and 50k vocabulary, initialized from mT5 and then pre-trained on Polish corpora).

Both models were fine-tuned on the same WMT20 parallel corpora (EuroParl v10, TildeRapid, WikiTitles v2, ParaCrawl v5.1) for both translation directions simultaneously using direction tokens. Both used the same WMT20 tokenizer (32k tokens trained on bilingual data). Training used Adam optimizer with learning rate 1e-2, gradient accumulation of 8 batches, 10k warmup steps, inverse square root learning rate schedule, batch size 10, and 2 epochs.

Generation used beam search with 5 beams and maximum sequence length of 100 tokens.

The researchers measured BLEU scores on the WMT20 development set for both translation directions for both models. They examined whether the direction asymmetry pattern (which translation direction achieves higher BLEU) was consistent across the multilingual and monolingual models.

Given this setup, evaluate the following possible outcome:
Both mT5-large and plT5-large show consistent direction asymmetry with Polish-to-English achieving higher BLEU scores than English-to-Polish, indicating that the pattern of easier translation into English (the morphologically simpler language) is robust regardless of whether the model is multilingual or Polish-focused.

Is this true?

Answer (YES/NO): YES